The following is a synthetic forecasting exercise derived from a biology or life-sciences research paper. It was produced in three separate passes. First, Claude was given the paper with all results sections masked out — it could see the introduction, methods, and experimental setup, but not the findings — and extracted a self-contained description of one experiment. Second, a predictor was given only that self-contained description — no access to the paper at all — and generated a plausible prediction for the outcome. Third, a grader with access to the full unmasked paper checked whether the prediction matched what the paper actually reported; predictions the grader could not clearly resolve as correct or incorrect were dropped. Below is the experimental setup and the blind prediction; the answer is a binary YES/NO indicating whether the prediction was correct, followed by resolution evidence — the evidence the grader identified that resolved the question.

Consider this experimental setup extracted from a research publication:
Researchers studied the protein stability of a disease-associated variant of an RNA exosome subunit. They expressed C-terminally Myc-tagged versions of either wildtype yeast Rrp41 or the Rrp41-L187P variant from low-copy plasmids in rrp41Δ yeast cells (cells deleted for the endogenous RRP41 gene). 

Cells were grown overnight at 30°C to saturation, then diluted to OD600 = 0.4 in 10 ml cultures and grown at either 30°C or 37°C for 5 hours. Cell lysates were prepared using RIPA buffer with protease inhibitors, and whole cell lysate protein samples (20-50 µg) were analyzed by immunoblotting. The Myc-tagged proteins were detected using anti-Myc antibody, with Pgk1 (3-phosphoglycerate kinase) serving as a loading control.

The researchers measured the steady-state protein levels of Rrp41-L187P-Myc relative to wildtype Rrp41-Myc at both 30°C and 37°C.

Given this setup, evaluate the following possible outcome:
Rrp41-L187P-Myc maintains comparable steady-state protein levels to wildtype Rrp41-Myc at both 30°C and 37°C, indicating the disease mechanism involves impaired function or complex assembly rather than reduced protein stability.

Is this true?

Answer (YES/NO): NO